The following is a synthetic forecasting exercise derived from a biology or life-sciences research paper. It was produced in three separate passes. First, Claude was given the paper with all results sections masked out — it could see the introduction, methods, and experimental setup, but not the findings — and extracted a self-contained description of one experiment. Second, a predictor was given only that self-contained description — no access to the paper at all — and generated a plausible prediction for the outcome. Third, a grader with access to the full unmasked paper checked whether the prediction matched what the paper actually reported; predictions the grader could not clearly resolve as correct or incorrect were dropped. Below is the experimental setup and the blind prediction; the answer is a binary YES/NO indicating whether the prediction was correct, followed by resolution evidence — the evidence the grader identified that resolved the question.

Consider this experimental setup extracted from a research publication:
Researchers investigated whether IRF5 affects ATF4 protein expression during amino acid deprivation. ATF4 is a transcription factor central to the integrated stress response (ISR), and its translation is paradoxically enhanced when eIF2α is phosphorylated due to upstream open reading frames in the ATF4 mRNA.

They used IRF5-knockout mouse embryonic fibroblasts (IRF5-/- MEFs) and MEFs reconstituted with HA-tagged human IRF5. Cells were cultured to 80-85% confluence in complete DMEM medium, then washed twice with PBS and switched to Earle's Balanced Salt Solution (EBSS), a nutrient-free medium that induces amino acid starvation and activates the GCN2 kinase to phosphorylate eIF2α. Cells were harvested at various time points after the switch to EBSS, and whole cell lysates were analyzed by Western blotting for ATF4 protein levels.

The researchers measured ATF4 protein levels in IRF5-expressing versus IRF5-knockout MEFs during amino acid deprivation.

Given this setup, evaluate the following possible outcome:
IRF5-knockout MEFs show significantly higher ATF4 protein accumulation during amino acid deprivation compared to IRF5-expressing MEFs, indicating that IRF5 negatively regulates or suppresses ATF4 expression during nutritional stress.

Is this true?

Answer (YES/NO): NO